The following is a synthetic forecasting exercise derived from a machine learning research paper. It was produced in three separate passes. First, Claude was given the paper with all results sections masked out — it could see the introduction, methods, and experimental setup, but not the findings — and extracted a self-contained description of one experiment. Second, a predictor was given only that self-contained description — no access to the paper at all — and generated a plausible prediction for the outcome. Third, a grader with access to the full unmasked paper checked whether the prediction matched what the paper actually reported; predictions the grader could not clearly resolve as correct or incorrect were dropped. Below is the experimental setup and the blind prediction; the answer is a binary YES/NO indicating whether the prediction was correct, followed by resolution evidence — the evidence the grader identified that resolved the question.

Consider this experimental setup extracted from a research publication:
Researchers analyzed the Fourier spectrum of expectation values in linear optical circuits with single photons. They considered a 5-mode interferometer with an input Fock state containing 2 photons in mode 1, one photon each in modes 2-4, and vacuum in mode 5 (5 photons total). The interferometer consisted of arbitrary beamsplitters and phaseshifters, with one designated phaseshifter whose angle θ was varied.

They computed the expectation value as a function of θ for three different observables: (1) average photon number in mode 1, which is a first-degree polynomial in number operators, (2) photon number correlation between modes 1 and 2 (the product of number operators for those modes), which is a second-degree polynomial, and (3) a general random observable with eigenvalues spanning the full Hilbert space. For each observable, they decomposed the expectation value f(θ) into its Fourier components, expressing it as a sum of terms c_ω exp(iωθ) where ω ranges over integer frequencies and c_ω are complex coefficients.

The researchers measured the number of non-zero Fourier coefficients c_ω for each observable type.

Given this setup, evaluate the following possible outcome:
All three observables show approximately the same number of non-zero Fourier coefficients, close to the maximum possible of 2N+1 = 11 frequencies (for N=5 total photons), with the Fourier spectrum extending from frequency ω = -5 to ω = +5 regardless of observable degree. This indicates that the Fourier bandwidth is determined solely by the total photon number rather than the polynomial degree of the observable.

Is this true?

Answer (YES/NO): NO